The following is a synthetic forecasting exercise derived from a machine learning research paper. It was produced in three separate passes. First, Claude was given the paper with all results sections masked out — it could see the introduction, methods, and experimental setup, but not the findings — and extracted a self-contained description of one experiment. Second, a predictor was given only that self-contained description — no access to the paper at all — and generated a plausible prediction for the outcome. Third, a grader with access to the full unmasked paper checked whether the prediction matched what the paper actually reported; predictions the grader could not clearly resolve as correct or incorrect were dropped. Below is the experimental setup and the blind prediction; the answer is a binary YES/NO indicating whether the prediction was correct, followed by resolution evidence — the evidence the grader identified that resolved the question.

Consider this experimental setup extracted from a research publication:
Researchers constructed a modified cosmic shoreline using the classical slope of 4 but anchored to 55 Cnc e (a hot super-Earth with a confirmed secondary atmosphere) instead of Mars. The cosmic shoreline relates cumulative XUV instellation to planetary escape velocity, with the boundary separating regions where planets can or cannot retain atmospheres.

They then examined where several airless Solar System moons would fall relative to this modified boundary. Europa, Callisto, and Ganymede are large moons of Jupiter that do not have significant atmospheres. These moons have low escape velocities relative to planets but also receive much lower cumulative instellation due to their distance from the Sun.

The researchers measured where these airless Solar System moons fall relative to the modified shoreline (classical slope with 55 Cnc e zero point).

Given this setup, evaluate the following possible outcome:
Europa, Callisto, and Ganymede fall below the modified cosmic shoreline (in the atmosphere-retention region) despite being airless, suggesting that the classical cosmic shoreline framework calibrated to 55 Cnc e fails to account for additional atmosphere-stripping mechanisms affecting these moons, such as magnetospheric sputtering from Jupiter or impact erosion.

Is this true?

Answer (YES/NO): YES